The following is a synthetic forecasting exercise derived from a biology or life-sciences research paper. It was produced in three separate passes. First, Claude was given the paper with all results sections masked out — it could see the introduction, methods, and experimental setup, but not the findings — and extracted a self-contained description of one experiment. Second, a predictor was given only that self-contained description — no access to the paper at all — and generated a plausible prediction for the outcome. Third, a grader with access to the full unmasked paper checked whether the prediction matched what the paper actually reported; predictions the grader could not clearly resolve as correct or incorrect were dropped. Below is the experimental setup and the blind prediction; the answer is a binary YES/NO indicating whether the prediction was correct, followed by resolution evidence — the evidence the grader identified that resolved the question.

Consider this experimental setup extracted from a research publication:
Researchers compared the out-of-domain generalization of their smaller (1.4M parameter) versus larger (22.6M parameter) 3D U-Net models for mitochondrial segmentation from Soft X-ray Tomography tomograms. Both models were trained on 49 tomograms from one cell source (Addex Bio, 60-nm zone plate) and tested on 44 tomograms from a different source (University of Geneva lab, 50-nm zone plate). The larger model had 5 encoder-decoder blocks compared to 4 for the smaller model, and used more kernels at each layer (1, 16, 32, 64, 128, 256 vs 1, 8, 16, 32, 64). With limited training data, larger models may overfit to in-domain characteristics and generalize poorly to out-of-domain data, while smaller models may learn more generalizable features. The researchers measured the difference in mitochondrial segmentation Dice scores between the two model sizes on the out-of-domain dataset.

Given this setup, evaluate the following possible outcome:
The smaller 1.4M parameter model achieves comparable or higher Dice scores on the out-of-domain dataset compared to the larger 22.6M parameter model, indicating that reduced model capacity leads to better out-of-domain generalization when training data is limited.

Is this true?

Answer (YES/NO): NO